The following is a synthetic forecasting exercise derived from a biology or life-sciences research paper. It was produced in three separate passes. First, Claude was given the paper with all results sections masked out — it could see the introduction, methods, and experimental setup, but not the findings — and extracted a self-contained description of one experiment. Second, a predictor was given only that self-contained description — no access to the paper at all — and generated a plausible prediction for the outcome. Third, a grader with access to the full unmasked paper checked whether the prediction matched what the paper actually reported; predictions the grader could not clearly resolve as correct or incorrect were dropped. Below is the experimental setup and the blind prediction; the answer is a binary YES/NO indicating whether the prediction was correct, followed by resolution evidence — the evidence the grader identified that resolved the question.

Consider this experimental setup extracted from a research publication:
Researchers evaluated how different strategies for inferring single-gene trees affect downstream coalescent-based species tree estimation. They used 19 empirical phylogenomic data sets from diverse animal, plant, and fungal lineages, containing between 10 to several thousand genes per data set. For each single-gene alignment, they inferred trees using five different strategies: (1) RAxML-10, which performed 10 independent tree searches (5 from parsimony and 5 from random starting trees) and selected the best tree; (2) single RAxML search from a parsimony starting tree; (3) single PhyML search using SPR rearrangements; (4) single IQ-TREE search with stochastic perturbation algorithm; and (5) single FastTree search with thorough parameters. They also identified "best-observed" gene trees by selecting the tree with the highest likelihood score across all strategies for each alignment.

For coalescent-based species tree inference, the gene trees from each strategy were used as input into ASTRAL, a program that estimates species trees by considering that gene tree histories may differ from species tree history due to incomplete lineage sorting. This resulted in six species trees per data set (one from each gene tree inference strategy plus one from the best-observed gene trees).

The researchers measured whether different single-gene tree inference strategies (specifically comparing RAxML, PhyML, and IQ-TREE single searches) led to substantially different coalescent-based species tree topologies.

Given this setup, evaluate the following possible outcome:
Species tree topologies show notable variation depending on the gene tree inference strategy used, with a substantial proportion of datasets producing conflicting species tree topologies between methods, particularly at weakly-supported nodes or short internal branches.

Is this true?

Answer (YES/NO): NO